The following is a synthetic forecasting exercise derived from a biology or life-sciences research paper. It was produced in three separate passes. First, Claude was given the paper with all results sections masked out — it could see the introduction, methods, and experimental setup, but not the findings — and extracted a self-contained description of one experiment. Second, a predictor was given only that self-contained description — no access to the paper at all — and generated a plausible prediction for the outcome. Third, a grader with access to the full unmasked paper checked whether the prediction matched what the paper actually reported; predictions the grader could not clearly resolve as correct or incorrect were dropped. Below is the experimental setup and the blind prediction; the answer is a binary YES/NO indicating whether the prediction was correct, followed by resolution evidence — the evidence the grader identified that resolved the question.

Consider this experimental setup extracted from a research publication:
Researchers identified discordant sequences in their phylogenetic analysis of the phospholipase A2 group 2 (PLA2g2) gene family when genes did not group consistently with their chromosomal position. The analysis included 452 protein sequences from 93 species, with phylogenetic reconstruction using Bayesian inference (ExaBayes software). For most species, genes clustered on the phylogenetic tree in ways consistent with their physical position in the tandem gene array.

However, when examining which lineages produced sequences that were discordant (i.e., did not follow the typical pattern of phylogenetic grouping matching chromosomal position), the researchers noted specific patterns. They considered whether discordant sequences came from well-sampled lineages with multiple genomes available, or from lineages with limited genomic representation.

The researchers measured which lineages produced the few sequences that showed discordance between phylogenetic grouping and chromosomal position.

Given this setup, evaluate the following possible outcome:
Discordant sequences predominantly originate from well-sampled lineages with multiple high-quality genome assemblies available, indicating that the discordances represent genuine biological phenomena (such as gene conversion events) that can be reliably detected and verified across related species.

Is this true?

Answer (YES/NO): NO